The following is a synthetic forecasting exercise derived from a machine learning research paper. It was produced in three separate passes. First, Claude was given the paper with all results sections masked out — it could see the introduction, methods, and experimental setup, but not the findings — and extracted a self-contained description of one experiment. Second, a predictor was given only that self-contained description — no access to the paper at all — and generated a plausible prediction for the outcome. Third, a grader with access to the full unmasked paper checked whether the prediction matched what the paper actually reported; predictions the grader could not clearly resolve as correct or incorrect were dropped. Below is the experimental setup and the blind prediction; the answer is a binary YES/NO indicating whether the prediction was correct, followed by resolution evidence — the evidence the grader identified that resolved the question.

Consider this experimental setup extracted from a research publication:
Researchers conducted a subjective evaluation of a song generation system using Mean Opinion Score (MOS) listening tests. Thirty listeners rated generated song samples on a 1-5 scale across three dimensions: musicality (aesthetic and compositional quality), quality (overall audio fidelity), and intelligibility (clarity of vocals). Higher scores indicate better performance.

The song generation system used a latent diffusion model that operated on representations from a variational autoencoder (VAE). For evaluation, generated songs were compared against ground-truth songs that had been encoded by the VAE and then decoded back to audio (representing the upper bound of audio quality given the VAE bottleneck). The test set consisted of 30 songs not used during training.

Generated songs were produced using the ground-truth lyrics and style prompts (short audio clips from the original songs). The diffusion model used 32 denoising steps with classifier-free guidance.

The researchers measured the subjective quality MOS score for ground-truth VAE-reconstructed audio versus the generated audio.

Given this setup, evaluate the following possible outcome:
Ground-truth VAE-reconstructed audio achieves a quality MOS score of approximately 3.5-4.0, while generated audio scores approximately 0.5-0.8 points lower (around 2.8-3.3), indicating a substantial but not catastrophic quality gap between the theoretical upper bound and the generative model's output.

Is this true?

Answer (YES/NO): NO